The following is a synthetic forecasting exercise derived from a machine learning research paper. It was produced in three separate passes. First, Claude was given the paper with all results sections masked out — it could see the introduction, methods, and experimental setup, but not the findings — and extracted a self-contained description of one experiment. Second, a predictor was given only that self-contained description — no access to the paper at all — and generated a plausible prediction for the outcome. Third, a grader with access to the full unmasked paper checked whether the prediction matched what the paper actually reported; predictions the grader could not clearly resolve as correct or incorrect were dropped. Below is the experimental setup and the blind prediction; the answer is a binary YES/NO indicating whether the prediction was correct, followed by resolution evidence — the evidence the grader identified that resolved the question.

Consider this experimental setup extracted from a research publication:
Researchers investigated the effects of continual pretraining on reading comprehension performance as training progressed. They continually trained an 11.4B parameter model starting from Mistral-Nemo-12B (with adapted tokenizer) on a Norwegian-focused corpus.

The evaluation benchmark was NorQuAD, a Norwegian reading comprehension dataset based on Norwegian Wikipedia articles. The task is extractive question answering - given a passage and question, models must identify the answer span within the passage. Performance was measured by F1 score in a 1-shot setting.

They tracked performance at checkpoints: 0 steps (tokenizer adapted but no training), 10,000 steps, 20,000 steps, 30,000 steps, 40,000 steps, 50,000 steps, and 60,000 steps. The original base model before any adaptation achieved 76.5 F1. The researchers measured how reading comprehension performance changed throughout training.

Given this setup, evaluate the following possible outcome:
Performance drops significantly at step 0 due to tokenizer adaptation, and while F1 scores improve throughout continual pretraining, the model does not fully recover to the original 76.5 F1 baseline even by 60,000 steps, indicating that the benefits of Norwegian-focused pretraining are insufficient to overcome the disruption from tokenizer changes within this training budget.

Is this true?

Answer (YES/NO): NO